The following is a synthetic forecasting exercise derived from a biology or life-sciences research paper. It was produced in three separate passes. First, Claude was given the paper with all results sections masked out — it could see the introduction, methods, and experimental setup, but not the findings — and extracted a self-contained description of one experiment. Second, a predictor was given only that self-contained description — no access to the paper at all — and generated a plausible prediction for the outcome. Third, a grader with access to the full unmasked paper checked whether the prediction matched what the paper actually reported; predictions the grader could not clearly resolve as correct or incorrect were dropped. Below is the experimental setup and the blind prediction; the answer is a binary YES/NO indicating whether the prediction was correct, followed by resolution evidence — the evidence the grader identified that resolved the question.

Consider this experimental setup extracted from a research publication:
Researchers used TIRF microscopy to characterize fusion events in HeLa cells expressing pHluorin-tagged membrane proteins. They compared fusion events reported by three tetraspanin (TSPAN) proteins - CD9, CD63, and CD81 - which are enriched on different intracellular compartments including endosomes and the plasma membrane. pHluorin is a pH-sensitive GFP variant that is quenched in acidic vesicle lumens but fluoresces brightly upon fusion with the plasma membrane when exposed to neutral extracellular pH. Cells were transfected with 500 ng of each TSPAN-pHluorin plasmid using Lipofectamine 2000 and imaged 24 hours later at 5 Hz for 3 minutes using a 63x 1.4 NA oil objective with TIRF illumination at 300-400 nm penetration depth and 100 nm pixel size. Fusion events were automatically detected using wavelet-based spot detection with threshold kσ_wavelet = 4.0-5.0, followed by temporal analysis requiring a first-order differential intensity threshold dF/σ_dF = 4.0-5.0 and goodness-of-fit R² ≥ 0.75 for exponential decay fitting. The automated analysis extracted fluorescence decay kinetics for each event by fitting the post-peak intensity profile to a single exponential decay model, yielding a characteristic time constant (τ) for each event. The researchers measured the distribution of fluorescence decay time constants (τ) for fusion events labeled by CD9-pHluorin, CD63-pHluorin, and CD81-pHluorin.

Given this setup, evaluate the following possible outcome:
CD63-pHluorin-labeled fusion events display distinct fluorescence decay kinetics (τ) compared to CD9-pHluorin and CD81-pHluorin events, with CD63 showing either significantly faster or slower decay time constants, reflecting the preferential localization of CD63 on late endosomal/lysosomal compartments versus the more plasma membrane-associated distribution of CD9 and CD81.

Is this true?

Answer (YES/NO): NO